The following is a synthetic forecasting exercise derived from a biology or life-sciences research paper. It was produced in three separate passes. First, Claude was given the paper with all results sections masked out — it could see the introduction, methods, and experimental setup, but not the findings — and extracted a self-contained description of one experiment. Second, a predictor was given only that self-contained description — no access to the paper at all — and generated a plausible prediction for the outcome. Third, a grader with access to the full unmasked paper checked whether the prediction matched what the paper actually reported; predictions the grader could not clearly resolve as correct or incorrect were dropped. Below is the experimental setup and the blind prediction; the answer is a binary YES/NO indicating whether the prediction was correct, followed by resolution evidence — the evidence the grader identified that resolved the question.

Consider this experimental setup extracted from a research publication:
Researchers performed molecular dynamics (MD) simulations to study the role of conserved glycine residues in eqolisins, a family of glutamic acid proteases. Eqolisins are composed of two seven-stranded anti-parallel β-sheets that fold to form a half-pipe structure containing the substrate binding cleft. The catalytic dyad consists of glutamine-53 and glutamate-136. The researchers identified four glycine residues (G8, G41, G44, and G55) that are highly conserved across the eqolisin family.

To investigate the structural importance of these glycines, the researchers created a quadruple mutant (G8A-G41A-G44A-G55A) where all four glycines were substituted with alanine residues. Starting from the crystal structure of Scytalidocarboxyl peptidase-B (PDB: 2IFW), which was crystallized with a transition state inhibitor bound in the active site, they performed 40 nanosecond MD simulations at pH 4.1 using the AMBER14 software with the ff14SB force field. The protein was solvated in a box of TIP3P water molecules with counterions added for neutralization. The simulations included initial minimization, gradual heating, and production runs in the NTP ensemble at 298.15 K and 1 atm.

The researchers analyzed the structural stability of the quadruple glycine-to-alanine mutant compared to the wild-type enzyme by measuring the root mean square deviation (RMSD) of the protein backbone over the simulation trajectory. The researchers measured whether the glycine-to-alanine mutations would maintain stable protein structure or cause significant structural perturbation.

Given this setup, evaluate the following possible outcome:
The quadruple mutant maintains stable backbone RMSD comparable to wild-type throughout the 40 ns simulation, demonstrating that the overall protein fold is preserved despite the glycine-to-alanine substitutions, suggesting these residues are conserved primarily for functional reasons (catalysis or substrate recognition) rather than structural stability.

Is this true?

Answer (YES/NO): NO